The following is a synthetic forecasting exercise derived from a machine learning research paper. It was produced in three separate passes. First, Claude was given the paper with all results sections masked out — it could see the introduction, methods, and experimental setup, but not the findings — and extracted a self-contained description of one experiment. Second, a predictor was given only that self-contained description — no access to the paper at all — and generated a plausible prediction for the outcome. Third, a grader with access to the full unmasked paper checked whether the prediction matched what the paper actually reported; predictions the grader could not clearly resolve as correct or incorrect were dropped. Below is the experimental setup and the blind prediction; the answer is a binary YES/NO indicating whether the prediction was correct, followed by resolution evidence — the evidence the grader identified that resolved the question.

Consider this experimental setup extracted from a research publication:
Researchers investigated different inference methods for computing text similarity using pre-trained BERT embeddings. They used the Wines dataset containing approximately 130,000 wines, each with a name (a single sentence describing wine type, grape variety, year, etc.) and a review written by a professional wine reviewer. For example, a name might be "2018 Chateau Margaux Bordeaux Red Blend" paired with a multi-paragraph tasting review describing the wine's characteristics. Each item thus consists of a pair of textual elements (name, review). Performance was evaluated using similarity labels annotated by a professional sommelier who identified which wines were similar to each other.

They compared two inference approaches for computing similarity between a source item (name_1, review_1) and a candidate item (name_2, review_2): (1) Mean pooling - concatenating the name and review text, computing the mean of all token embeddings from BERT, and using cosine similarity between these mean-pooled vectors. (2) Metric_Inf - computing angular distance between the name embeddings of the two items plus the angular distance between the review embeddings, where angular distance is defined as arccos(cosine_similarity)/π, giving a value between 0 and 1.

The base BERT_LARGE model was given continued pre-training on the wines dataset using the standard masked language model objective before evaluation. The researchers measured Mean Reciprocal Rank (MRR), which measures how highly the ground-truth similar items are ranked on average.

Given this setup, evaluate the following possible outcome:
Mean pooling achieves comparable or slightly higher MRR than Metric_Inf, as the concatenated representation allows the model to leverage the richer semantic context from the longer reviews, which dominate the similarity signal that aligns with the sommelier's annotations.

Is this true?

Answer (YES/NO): NO